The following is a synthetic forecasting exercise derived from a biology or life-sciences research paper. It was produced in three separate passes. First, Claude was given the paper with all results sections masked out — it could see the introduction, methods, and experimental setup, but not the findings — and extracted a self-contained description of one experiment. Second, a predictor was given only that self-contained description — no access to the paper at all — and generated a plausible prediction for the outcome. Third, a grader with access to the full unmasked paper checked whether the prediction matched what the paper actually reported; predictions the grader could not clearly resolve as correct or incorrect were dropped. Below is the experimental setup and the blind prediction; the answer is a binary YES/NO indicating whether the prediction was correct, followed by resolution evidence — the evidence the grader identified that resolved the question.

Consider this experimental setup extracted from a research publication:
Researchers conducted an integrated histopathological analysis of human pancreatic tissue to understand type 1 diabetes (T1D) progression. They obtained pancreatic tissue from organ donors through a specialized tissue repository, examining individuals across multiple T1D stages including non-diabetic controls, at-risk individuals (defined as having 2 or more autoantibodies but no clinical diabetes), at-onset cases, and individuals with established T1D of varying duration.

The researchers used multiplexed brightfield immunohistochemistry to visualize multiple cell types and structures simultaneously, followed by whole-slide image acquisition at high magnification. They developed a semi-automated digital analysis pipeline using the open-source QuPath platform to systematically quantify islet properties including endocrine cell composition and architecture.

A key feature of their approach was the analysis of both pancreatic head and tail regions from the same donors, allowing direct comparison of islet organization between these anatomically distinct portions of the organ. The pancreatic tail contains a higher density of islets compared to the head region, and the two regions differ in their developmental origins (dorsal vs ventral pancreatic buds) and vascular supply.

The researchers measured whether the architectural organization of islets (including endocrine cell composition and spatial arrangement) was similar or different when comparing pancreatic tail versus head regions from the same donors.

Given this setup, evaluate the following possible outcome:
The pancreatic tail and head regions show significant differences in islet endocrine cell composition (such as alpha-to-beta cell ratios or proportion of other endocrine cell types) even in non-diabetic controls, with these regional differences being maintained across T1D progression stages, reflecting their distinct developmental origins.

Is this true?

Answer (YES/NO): YES